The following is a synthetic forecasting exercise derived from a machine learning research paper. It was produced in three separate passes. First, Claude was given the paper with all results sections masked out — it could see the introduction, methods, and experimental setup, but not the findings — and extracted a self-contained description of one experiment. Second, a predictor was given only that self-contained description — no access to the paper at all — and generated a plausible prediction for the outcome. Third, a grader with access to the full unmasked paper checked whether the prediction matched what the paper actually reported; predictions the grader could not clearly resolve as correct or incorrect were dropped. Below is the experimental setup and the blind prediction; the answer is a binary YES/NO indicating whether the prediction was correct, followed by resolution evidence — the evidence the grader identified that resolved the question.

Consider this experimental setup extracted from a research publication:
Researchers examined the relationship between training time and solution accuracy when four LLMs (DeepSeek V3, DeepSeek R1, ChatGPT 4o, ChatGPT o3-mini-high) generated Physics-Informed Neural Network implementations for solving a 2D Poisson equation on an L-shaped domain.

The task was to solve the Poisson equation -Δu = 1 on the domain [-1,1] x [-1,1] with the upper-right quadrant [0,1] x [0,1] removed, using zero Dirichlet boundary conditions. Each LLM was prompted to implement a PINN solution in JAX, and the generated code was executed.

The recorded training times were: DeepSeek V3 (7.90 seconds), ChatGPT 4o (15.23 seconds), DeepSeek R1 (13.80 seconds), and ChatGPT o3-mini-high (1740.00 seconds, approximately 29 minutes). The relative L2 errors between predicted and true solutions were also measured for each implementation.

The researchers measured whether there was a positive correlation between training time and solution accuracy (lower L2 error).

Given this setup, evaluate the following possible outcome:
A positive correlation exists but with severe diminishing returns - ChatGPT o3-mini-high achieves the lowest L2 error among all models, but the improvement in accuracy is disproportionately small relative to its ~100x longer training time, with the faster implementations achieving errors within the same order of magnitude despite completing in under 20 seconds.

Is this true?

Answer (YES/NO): NO